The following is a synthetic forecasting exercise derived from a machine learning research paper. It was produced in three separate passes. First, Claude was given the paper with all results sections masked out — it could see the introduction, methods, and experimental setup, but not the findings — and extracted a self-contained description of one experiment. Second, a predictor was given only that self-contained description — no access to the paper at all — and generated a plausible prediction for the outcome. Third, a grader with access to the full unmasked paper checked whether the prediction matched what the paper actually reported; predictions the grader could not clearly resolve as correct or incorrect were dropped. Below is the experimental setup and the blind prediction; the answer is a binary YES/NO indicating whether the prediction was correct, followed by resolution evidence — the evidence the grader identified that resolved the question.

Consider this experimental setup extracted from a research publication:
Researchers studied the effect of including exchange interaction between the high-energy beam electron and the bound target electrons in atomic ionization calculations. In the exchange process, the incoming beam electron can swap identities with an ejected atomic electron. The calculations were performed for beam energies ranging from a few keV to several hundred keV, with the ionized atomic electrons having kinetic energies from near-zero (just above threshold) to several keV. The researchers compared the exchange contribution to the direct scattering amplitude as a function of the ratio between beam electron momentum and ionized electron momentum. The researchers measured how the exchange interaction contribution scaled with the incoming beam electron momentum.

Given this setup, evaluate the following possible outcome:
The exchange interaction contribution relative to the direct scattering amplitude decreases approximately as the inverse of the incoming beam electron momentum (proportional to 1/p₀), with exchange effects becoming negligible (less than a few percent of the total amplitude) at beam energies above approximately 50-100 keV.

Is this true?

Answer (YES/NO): NO